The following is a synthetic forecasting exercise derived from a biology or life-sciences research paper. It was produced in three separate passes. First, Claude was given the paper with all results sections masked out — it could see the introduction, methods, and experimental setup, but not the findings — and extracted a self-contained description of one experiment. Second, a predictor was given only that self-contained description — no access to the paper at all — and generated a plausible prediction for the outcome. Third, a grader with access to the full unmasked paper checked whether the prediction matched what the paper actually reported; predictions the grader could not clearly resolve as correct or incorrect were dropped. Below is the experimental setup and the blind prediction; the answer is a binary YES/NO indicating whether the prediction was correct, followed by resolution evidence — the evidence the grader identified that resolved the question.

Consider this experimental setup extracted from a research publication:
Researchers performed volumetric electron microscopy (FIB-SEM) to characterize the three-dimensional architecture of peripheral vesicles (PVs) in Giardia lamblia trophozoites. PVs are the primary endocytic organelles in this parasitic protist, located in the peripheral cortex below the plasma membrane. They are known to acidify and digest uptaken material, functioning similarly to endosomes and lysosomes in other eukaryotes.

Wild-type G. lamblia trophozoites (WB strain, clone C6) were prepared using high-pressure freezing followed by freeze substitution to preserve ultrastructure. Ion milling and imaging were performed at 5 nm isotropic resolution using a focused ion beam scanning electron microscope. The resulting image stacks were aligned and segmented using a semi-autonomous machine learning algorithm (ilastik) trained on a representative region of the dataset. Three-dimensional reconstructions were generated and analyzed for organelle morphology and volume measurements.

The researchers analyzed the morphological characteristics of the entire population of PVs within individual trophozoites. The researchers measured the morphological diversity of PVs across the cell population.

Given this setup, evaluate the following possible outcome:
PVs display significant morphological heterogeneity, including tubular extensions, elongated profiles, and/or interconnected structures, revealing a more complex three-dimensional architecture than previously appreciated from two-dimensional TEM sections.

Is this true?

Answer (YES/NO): YES